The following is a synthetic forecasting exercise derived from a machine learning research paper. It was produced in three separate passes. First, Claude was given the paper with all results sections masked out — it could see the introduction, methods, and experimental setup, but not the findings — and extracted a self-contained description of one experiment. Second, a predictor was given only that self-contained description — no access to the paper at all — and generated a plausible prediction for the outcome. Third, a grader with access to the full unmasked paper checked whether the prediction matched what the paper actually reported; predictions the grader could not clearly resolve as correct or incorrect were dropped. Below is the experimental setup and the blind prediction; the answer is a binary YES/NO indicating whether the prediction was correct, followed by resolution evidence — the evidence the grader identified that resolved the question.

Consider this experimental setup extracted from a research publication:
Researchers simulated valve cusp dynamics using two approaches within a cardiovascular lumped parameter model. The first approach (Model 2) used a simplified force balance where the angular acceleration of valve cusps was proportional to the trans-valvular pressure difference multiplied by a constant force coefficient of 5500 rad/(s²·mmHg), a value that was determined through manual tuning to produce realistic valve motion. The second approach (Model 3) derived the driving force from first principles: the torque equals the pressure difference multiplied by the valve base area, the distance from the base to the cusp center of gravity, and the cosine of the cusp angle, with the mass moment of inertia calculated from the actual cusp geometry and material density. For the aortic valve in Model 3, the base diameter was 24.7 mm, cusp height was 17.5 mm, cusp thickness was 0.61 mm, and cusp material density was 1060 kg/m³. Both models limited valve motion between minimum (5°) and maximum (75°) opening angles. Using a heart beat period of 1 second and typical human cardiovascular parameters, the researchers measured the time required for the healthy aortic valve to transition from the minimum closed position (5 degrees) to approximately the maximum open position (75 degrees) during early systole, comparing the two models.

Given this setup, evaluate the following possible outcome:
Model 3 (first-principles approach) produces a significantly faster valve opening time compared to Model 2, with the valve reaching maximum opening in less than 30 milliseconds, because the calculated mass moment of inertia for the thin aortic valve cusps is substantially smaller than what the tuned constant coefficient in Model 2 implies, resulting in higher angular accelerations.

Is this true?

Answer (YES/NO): NO